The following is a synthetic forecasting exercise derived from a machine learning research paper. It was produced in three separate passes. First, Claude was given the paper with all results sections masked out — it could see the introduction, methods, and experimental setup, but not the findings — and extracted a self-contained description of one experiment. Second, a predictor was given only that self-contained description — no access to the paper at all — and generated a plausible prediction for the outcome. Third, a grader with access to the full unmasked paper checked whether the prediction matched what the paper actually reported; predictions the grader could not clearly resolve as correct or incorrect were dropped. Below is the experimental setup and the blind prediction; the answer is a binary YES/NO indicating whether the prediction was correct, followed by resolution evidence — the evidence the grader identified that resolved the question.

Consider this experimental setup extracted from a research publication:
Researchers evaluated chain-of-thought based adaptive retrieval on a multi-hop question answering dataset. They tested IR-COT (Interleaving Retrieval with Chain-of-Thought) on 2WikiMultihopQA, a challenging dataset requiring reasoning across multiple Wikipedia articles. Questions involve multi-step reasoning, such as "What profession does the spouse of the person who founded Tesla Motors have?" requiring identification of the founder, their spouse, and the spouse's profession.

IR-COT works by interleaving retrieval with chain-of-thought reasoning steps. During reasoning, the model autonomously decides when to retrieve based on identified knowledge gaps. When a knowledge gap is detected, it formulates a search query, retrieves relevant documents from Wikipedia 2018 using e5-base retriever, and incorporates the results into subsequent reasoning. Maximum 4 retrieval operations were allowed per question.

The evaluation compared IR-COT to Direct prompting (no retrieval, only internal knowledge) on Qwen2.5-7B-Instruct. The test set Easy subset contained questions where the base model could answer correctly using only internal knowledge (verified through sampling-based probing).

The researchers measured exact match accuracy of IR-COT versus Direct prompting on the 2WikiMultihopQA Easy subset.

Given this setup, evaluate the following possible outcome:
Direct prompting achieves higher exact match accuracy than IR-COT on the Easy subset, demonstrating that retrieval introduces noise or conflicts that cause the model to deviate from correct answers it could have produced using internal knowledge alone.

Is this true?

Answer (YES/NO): YES